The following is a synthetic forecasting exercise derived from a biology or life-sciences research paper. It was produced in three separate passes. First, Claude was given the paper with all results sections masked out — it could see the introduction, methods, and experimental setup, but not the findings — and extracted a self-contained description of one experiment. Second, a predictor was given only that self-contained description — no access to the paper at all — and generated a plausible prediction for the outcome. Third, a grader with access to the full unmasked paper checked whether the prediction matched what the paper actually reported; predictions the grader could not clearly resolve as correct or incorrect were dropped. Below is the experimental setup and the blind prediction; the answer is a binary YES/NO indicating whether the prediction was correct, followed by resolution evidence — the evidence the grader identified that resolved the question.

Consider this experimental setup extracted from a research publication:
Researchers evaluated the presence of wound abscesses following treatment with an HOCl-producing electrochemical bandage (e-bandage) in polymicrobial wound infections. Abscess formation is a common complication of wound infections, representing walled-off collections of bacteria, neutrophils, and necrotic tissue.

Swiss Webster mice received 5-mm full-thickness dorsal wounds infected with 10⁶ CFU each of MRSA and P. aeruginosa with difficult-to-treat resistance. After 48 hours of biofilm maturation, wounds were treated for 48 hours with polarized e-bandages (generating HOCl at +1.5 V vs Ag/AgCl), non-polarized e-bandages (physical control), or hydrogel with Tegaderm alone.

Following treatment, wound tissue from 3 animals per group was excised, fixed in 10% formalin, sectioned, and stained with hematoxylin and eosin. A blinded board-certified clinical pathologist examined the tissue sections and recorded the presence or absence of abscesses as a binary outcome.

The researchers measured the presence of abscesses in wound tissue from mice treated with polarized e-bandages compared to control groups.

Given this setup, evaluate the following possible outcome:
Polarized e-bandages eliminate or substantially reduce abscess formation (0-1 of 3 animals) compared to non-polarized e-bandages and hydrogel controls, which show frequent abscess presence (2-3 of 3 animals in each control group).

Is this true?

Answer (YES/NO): NO